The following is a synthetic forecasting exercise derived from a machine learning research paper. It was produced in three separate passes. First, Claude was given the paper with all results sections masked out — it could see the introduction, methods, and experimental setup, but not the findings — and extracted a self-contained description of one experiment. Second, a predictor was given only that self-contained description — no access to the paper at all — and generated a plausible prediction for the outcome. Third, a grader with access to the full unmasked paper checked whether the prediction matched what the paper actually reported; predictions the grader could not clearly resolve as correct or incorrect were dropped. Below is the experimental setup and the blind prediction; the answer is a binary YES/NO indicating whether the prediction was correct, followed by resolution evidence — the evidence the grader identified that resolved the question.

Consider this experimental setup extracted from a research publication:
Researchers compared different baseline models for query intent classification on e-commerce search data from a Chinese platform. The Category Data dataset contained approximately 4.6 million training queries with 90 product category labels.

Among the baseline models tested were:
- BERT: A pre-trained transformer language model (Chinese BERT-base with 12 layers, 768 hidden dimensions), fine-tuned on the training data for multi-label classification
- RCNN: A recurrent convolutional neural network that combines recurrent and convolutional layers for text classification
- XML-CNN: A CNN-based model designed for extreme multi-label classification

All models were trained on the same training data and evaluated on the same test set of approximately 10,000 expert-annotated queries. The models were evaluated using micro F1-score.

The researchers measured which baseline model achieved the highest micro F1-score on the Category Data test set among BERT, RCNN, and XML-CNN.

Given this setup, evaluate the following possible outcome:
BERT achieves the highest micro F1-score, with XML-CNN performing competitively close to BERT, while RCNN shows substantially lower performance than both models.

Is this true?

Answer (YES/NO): NO